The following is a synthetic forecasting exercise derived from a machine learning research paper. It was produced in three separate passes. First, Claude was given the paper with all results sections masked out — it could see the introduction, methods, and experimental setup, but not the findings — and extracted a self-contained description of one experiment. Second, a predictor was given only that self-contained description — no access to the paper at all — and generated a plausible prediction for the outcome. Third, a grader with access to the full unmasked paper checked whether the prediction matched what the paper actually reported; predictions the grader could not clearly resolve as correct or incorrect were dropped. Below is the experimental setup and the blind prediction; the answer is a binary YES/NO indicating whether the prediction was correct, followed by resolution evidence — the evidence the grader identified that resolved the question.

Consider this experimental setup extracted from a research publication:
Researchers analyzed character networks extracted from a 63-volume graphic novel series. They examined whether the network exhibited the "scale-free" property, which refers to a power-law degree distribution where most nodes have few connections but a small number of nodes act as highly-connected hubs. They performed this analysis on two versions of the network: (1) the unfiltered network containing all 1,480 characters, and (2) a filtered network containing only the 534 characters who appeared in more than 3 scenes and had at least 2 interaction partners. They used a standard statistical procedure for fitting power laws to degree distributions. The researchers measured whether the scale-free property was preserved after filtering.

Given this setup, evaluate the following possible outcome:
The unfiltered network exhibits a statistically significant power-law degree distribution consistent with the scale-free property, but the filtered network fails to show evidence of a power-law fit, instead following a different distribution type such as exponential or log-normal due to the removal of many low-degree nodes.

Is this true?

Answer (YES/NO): NO